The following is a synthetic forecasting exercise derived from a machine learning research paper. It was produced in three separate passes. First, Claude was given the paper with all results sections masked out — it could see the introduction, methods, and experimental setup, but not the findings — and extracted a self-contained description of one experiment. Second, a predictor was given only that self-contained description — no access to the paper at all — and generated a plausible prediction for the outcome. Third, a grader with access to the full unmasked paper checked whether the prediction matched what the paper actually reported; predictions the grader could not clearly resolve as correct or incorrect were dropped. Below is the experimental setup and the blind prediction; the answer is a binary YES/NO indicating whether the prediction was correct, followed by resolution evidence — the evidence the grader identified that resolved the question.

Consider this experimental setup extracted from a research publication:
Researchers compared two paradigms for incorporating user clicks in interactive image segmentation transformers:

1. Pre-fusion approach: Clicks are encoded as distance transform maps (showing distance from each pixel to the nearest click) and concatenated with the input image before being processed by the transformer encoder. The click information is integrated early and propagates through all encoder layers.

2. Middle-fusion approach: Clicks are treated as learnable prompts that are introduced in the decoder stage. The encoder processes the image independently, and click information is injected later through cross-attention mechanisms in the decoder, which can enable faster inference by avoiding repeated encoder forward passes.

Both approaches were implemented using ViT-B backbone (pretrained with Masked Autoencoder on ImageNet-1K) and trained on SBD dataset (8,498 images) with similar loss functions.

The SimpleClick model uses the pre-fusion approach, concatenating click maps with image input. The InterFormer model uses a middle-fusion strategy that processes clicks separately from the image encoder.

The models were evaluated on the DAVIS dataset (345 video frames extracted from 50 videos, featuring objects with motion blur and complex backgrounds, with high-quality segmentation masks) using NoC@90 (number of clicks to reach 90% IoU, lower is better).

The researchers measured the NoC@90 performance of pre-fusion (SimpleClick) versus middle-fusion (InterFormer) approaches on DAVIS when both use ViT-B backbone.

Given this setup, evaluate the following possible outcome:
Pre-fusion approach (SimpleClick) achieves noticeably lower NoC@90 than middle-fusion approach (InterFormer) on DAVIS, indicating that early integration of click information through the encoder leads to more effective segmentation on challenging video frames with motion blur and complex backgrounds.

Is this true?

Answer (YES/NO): NO